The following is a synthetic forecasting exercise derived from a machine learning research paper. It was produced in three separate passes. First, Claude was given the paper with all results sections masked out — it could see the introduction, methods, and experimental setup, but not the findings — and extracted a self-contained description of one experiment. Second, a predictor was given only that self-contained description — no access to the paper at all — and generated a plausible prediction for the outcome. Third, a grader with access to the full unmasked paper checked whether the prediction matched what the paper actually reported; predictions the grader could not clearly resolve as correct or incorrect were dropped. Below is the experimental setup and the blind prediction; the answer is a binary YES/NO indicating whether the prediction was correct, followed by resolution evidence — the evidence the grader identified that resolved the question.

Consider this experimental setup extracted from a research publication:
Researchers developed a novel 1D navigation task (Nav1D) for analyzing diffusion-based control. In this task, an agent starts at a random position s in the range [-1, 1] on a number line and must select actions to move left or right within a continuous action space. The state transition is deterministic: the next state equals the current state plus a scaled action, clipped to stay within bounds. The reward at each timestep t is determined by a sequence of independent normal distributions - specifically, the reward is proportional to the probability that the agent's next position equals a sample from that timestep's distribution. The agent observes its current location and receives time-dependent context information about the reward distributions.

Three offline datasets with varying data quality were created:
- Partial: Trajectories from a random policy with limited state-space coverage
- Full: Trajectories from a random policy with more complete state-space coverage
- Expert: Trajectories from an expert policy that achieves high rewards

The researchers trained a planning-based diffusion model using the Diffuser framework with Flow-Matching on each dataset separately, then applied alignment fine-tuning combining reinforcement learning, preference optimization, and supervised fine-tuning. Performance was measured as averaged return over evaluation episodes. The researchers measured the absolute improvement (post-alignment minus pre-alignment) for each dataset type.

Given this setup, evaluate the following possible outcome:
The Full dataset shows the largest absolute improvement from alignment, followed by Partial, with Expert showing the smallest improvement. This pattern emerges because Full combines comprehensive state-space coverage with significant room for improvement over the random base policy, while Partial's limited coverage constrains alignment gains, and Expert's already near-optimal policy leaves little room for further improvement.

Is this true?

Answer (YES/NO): NO